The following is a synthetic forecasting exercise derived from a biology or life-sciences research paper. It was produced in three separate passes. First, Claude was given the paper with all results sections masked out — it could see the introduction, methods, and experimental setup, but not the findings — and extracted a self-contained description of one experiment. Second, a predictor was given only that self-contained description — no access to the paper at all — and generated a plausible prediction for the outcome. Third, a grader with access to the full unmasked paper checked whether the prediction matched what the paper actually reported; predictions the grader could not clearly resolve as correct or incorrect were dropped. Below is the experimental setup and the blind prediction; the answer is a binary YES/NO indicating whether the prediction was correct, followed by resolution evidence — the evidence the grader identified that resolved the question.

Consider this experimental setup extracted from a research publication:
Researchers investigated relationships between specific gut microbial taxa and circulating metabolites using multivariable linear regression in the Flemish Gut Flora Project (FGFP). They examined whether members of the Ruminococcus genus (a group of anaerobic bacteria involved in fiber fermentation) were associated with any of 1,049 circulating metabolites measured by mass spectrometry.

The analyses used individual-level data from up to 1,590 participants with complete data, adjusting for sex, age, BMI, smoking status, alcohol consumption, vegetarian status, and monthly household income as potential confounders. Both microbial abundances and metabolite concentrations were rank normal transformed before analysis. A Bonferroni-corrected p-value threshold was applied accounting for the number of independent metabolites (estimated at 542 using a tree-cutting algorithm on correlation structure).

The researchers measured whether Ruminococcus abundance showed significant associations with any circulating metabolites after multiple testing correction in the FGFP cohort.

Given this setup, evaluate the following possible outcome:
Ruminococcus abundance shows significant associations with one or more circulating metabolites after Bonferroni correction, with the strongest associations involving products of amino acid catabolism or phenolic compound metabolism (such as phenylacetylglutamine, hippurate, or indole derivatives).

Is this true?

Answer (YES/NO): YES